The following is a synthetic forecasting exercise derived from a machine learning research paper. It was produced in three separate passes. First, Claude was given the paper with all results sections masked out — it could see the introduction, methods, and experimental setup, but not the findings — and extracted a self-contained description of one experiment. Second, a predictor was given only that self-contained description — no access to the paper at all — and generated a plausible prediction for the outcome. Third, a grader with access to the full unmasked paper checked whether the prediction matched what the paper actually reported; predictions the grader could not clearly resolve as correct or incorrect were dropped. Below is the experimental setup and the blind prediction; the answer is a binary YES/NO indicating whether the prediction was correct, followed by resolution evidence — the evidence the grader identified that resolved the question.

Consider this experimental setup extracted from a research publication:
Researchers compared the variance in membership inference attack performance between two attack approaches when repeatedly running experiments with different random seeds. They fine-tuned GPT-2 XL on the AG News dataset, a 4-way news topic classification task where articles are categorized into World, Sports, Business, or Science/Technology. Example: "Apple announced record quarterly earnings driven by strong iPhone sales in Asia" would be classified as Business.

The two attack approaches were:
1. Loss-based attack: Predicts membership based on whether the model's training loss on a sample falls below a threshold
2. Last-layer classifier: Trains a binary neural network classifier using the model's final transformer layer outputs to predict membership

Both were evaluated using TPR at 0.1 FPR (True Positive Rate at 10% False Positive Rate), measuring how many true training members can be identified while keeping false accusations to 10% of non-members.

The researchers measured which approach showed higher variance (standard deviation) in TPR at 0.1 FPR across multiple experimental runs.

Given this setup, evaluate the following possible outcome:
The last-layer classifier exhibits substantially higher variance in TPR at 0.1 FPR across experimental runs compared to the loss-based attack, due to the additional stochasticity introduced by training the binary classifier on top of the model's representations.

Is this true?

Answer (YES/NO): YES